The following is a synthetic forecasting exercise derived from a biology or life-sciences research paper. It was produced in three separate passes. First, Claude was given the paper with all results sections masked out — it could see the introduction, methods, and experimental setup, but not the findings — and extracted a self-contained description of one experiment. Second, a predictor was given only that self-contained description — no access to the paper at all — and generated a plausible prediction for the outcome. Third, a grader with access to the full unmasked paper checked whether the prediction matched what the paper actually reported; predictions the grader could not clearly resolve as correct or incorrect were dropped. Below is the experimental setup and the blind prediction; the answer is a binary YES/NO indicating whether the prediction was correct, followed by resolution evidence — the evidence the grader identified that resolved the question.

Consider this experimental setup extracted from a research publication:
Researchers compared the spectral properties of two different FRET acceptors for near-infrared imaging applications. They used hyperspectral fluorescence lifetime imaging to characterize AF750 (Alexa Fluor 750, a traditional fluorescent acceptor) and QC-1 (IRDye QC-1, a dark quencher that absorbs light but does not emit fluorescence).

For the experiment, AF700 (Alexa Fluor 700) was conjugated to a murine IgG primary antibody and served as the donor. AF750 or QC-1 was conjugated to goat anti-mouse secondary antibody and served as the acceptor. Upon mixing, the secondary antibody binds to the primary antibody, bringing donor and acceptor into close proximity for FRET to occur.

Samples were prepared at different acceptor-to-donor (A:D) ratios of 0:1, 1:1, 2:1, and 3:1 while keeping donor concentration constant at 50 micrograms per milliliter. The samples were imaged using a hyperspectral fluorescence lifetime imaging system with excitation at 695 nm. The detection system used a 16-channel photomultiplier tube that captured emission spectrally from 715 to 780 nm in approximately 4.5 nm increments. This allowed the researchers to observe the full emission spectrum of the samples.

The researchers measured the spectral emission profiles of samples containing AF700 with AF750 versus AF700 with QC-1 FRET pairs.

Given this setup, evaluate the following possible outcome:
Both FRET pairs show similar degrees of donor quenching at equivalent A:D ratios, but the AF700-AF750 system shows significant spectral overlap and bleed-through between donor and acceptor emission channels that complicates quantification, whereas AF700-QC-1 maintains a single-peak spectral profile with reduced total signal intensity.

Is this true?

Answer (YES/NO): NO